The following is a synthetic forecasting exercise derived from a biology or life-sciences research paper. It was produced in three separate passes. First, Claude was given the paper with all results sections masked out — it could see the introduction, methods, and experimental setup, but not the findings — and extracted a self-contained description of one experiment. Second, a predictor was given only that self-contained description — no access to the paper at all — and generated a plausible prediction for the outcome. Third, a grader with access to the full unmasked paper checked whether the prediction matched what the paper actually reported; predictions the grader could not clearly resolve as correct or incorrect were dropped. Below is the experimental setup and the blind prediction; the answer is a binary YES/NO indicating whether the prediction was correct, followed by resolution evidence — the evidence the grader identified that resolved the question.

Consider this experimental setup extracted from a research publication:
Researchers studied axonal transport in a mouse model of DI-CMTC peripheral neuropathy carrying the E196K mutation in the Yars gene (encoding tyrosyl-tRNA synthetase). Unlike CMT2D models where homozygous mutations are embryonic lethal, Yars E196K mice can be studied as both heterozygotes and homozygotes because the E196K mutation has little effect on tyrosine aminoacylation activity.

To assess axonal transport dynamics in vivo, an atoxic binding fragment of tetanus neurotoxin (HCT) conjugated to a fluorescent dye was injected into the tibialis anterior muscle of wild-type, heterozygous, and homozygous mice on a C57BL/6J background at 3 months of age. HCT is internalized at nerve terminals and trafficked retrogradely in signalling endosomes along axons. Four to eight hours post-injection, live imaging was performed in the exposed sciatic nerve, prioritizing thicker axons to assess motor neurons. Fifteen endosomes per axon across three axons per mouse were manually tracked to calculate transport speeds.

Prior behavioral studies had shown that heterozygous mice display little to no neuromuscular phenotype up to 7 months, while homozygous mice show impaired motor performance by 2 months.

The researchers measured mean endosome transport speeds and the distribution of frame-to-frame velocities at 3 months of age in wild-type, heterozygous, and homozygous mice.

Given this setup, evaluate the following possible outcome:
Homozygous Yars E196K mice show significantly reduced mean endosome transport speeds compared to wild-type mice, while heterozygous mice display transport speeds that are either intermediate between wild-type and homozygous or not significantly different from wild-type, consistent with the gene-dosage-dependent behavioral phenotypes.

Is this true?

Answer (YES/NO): NO